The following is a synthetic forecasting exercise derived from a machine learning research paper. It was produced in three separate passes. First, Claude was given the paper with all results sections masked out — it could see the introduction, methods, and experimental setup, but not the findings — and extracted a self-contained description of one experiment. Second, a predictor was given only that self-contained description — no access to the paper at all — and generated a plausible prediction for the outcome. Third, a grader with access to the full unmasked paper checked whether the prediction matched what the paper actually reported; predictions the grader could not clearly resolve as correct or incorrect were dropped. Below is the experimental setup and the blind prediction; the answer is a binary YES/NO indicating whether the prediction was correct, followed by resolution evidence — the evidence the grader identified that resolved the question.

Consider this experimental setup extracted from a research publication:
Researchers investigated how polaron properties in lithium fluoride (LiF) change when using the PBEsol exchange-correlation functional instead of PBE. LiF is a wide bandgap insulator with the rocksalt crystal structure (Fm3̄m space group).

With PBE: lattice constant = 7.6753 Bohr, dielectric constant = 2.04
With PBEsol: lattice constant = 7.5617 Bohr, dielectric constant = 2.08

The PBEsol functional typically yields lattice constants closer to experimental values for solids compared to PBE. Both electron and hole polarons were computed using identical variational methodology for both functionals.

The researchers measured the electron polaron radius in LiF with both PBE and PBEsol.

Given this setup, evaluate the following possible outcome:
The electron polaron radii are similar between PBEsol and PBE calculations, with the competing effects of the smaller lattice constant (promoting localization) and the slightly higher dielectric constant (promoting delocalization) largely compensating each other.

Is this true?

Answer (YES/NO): NO